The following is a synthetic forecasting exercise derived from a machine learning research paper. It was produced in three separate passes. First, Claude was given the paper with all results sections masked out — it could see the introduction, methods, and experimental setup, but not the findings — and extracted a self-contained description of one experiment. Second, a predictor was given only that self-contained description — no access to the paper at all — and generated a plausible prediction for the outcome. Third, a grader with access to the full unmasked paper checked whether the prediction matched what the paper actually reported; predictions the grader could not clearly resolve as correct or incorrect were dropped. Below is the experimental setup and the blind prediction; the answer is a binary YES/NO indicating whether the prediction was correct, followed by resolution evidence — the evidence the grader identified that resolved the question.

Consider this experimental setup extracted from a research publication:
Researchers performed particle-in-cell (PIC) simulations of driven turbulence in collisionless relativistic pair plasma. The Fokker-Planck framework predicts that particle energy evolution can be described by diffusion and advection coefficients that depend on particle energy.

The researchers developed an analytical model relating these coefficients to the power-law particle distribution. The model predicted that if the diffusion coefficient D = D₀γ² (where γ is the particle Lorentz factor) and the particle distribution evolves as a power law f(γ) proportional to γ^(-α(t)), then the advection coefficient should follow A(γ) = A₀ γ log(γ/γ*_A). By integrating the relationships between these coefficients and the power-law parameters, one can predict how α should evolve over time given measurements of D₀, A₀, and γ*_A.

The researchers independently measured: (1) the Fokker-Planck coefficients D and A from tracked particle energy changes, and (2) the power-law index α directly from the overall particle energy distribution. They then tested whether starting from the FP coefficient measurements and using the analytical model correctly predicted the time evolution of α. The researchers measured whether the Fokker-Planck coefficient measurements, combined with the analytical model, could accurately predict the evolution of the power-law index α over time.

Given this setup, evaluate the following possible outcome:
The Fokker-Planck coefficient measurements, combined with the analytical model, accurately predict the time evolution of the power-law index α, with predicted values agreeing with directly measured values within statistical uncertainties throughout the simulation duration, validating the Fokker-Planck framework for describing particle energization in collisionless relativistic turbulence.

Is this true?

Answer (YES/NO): NO